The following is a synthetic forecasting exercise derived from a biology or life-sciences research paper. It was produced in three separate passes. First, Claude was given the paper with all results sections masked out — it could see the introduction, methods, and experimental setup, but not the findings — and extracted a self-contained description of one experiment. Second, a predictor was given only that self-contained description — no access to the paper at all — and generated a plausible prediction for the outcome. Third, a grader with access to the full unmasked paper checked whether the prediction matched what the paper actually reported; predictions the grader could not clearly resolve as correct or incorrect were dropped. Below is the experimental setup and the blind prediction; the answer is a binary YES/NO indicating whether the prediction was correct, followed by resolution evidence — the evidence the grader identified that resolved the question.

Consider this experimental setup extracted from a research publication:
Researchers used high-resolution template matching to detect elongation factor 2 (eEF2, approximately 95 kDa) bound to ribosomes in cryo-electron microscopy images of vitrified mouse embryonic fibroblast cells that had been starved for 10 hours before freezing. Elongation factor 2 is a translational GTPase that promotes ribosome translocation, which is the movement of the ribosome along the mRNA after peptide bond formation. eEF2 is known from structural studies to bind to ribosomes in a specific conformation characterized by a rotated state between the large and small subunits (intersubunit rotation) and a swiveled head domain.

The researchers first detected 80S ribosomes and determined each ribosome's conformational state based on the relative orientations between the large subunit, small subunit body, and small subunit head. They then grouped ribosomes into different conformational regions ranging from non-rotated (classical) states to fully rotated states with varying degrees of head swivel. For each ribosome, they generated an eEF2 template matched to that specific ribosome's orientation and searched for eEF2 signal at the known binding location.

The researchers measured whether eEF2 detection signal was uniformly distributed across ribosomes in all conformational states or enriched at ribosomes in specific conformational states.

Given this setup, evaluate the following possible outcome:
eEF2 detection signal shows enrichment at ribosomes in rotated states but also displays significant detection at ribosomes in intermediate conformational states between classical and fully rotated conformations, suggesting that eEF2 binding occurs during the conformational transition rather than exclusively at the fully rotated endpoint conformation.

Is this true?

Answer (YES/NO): NO